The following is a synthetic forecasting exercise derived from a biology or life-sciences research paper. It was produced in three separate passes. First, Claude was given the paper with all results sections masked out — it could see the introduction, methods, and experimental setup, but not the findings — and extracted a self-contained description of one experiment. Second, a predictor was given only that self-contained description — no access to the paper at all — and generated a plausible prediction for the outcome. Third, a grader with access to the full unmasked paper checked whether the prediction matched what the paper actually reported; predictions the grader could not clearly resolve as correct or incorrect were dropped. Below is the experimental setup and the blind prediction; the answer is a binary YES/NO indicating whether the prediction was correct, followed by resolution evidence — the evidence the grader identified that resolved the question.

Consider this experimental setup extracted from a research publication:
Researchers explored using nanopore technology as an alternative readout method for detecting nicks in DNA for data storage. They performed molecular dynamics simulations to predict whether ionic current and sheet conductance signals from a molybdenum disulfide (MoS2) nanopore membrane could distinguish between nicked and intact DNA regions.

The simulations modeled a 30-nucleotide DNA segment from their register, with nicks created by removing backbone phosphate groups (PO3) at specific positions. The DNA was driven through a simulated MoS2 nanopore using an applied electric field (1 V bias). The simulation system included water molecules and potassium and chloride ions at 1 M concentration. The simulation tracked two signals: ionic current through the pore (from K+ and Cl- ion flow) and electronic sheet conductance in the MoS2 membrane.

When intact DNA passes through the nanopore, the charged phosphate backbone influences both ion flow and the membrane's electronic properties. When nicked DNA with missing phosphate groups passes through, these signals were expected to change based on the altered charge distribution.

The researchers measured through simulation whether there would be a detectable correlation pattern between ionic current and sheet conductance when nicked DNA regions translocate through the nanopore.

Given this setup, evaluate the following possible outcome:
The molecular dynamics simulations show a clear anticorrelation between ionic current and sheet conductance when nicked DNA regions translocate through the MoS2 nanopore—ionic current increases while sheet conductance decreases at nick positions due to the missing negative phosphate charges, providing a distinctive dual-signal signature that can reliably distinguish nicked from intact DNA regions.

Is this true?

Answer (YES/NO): YES